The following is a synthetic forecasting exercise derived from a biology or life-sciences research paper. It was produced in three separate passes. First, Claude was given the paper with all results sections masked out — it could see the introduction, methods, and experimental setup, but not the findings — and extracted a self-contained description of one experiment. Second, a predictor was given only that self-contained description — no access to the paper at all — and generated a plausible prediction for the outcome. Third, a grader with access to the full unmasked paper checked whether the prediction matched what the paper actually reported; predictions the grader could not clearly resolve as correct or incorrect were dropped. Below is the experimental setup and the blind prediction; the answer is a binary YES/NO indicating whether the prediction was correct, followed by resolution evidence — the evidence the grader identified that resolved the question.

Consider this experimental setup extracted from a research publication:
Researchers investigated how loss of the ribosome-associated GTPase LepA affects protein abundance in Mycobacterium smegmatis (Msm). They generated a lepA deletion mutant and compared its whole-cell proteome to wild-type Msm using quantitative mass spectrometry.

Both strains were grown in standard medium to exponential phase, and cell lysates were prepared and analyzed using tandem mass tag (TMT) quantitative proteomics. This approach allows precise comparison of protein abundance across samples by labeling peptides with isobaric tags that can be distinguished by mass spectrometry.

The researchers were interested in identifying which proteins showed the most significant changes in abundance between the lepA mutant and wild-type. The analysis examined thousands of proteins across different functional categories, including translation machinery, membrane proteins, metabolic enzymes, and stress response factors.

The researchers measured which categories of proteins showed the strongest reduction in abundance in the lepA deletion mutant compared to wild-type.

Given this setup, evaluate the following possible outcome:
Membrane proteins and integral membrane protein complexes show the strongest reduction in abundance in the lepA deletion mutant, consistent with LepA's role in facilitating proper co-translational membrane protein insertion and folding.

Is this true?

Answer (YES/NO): YES